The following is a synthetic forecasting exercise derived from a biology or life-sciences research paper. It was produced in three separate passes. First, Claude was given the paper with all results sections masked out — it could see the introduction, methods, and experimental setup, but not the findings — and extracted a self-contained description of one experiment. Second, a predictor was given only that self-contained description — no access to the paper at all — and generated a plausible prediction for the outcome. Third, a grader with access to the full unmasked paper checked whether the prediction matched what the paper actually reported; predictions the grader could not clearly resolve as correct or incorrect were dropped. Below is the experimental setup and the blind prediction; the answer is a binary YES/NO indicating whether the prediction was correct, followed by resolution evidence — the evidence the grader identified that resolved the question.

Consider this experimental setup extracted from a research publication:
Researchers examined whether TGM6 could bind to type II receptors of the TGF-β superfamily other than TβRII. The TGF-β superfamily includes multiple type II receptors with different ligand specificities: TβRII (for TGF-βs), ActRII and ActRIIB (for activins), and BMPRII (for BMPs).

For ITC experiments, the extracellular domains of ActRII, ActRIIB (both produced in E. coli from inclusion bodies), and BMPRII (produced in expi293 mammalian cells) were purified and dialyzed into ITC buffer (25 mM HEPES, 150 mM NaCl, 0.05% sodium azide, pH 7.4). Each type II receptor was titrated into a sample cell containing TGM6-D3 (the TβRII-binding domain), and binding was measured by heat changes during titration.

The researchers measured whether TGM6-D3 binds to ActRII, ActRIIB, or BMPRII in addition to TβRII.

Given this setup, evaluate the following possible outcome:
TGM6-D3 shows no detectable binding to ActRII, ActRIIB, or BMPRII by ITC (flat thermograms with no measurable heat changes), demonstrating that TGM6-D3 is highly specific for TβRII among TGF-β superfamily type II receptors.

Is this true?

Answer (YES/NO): YES